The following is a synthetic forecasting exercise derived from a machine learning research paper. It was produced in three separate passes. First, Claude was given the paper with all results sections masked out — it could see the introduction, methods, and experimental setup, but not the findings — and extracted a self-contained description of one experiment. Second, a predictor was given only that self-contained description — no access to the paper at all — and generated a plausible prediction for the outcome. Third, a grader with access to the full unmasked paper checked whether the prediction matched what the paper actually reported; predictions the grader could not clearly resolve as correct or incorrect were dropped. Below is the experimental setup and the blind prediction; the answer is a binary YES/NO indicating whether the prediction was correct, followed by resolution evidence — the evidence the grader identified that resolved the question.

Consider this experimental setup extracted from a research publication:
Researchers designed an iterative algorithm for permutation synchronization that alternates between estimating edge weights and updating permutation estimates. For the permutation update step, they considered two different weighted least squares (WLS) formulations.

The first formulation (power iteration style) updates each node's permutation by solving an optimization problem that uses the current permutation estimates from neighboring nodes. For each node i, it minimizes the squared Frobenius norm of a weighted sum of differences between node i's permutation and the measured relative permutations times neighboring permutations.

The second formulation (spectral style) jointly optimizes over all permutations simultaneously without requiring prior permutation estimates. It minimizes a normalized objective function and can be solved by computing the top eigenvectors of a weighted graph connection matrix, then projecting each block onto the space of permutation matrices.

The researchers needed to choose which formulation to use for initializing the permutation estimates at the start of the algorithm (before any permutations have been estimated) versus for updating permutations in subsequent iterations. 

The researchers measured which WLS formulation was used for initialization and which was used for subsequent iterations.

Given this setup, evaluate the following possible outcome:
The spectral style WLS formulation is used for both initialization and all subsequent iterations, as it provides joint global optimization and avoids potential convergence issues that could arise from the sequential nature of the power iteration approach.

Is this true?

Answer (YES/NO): YES